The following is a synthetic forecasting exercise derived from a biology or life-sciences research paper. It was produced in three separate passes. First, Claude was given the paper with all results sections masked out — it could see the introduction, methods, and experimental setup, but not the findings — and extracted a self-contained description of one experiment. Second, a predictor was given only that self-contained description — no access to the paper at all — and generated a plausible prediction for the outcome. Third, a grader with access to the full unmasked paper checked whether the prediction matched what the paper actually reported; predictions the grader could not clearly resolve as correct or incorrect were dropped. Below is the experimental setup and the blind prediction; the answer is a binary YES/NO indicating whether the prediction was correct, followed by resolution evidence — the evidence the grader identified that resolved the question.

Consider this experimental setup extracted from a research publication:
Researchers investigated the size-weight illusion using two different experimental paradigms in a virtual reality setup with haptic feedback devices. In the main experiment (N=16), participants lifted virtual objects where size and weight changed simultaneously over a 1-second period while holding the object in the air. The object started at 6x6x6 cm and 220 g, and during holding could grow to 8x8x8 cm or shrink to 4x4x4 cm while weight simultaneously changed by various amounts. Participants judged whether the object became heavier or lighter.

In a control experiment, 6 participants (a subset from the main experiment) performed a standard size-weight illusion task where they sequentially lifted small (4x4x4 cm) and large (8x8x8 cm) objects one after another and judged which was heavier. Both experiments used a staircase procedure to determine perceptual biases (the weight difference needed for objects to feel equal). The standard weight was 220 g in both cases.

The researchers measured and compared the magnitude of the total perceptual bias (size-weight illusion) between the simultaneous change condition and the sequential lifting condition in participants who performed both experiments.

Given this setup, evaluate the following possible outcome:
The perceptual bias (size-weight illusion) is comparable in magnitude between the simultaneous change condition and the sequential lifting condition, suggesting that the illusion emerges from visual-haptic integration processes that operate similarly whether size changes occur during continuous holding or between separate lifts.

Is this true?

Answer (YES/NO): NO